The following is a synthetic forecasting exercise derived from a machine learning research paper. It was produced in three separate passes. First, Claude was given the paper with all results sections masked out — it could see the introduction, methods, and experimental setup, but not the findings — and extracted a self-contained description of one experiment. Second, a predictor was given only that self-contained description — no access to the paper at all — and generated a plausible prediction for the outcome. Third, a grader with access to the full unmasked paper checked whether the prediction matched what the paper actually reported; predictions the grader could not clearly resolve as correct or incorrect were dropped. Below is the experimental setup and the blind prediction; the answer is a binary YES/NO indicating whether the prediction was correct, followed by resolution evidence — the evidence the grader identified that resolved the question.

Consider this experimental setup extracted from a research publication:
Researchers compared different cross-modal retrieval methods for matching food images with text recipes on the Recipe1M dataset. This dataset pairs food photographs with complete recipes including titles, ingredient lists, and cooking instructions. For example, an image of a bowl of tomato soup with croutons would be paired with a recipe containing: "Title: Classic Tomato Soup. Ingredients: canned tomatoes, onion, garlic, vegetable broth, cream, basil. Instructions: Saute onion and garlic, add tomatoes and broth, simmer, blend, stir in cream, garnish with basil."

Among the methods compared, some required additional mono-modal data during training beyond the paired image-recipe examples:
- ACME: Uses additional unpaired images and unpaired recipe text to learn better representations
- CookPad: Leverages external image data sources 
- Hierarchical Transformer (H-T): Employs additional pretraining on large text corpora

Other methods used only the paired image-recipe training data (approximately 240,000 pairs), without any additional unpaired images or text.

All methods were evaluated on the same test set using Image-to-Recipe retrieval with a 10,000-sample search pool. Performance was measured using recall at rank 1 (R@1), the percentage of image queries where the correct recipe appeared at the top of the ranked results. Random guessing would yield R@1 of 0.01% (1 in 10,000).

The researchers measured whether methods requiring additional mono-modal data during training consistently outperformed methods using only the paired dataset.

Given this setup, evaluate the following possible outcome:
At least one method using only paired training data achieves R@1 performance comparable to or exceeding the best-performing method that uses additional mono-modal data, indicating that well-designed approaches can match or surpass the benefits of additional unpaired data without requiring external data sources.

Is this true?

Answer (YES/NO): YES